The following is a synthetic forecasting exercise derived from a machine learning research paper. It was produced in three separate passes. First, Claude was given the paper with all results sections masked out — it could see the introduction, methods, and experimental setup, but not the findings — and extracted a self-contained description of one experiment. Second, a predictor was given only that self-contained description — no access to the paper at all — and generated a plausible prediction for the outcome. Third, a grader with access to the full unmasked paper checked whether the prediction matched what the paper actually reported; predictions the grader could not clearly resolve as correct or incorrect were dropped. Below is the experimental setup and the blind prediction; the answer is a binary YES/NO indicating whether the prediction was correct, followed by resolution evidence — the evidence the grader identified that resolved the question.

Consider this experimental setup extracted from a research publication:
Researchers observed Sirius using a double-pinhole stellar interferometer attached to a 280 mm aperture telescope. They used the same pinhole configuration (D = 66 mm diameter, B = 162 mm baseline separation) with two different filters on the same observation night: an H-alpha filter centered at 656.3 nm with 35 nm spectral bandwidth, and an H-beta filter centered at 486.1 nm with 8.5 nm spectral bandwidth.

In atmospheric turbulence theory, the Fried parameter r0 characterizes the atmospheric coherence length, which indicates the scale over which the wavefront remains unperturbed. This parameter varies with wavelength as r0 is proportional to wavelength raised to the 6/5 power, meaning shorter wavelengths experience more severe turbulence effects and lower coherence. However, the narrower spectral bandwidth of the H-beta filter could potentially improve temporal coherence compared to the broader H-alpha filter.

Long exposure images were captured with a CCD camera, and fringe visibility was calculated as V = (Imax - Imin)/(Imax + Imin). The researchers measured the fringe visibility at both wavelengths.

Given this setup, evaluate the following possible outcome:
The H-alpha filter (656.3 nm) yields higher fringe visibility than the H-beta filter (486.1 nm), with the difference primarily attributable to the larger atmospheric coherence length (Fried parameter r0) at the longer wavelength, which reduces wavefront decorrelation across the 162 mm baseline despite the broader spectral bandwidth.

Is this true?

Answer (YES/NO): YES